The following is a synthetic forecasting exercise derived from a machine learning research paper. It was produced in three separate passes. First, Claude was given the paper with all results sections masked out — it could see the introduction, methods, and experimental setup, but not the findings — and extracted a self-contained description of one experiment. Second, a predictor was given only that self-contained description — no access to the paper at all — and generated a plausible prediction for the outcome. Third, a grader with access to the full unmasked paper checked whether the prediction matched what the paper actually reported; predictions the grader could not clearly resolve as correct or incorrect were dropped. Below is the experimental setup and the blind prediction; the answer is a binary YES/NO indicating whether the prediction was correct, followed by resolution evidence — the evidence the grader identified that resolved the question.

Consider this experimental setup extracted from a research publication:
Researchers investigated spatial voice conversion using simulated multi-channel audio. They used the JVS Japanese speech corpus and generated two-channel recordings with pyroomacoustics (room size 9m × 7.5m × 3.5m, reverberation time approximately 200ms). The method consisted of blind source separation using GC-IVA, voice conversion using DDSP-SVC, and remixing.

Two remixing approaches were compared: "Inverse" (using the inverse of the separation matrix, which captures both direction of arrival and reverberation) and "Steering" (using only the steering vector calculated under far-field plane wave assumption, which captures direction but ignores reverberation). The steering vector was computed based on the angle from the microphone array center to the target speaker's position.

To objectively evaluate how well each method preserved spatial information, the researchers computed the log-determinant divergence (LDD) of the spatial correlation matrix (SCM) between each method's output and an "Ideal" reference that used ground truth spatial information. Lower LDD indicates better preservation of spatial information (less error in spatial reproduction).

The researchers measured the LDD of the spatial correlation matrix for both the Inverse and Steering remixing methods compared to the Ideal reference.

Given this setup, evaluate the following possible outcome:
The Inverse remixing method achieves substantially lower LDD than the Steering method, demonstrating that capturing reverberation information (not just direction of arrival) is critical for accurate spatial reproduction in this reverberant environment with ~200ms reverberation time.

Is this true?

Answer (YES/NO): YES